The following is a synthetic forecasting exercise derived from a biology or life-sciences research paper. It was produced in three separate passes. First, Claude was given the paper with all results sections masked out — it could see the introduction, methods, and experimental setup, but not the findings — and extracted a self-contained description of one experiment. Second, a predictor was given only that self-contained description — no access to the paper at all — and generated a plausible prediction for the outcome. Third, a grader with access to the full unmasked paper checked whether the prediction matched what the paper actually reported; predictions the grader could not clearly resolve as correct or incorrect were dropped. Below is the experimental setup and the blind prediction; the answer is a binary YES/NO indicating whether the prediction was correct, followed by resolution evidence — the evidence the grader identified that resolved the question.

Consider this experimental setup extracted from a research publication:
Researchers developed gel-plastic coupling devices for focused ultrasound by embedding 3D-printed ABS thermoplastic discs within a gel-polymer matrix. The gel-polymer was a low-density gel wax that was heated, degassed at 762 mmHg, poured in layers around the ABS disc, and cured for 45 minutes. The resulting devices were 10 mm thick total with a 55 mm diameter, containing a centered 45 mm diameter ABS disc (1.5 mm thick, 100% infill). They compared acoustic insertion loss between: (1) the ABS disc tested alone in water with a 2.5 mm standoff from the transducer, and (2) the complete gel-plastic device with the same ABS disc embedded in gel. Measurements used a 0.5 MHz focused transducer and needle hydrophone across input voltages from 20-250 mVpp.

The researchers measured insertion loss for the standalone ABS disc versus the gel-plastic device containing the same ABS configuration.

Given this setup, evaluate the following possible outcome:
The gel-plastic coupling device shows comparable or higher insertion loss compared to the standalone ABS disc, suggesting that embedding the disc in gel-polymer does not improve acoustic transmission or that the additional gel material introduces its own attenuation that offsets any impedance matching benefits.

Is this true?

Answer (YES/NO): YES